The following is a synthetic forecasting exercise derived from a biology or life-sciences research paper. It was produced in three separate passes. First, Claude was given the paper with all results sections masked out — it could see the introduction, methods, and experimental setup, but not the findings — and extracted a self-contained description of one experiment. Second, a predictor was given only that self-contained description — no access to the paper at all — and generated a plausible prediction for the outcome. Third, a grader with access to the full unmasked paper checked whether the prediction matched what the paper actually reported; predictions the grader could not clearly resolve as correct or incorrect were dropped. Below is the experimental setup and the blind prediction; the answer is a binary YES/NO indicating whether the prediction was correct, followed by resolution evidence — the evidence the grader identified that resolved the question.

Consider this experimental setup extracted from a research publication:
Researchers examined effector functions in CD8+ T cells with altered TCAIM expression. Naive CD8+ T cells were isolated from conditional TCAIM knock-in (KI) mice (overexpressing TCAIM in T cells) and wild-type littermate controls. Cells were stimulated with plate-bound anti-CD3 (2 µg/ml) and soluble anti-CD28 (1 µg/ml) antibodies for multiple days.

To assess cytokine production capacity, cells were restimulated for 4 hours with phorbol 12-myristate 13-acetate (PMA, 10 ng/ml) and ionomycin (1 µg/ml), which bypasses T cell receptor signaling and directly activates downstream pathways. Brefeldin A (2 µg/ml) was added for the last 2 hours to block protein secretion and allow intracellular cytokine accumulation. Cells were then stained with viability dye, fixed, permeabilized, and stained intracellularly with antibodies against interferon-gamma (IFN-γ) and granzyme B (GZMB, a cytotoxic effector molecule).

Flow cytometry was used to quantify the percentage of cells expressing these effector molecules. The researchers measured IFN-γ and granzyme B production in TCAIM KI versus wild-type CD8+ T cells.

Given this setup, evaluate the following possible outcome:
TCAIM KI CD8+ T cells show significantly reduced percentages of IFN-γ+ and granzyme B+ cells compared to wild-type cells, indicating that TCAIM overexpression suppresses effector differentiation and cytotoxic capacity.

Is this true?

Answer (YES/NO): YES